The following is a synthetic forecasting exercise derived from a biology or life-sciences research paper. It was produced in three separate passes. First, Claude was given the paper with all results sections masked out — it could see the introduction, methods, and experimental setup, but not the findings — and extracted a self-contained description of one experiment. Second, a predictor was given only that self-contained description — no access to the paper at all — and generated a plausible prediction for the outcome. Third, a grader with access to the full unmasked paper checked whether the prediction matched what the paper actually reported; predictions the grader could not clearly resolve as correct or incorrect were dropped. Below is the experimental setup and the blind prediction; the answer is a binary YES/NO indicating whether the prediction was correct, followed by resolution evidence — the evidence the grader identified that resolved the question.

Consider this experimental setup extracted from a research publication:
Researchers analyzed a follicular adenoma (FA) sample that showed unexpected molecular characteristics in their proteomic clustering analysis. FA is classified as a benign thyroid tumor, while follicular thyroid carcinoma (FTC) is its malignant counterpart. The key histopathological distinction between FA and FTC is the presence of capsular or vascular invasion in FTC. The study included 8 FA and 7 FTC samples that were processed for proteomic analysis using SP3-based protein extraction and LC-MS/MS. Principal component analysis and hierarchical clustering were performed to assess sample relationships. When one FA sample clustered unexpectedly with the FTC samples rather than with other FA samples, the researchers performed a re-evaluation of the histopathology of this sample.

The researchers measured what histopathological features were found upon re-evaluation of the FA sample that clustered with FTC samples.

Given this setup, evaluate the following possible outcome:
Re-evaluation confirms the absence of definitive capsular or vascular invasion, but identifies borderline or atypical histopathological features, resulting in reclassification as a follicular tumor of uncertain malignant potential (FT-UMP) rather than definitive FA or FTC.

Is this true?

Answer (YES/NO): NO